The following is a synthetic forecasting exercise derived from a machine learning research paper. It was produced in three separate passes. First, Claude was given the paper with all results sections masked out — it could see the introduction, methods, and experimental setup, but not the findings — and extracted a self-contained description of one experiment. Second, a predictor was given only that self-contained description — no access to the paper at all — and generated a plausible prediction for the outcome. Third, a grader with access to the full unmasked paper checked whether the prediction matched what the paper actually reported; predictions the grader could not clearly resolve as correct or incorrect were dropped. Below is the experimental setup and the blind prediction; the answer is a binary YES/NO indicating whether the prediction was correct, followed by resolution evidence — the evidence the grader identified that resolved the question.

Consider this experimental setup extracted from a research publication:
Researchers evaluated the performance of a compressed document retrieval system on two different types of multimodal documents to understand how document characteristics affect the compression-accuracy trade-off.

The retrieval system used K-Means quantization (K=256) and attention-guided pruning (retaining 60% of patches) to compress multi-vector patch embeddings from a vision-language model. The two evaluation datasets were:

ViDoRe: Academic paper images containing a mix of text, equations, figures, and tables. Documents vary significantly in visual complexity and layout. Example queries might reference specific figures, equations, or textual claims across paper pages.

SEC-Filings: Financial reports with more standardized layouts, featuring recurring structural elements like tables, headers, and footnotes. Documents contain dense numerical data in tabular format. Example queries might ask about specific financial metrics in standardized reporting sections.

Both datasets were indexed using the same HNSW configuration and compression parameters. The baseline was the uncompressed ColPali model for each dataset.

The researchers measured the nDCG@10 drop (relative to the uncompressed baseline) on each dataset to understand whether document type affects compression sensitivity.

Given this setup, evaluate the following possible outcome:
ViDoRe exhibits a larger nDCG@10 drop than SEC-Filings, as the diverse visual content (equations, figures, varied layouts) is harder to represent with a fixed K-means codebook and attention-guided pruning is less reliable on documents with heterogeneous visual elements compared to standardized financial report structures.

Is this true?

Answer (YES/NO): NO